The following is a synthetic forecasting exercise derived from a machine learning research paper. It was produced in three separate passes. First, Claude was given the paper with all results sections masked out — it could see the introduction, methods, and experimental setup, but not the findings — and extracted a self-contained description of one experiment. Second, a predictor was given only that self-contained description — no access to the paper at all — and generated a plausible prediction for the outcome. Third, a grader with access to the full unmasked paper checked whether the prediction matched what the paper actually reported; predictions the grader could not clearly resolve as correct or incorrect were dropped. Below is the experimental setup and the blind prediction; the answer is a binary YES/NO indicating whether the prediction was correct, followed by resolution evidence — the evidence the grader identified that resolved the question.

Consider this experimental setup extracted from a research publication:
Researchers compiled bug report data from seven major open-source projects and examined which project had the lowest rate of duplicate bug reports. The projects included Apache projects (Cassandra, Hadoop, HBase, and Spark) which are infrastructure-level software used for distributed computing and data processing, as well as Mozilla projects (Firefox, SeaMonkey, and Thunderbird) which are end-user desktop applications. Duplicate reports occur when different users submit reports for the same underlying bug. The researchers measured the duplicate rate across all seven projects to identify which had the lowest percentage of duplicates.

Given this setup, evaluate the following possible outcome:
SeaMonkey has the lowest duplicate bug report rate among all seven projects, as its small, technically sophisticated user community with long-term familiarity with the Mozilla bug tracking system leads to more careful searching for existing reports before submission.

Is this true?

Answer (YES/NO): NO